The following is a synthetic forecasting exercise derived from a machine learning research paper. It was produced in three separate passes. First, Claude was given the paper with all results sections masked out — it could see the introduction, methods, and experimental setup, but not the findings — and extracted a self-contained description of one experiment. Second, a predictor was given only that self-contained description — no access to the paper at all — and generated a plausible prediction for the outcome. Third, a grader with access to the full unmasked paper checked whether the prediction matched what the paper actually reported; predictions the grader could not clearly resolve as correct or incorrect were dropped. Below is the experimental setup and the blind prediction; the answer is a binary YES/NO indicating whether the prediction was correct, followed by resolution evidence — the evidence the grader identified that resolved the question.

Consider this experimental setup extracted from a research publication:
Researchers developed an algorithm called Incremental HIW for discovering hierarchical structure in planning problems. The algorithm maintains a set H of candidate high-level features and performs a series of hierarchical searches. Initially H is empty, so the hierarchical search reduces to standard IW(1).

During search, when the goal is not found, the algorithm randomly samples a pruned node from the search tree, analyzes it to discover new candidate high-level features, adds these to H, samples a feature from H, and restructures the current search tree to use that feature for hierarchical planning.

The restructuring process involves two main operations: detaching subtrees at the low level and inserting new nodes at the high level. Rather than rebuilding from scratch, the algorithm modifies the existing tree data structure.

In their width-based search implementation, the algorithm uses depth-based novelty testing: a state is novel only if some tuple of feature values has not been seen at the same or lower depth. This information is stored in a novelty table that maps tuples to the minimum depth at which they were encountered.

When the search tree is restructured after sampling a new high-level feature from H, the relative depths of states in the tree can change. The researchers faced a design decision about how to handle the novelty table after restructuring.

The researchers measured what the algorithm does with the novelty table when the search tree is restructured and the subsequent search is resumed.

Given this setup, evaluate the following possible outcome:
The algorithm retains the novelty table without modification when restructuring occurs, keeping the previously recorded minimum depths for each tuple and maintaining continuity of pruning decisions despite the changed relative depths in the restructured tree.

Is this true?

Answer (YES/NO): NO